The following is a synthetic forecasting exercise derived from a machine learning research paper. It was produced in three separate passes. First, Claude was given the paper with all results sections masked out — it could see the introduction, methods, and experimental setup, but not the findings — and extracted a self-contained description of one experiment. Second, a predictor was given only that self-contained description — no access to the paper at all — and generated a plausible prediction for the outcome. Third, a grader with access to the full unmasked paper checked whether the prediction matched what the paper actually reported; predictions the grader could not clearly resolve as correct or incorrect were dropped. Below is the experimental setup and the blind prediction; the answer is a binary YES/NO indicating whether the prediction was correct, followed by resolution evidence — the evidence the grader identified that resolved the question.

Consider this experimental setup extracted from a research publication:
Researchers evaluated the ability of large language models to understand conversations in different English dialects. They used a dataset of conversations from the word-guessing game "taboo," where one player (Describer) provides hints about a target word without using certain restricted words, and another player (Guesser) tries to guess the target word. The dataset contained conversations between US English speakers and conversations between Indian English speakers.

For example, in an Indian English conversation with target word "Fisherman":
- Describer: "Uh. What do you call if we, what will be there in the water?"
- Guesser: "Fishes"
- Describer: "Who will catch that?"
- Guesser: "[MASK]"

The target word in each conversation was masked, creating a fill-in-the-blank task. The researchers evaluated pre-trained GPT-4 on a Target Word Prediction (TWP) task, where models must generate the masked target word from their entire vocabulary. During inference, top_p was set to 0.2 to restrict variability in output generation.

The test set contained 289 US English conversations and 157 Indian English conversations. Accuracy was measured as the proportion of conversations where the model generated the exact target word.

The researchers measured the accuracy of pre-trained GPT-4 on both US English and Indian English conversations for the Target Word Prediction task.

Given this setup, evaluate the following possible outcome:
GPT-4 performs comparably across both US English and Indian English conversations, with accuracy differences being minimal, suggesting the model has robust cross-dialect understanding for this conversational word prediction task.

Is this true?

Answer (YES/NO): NO